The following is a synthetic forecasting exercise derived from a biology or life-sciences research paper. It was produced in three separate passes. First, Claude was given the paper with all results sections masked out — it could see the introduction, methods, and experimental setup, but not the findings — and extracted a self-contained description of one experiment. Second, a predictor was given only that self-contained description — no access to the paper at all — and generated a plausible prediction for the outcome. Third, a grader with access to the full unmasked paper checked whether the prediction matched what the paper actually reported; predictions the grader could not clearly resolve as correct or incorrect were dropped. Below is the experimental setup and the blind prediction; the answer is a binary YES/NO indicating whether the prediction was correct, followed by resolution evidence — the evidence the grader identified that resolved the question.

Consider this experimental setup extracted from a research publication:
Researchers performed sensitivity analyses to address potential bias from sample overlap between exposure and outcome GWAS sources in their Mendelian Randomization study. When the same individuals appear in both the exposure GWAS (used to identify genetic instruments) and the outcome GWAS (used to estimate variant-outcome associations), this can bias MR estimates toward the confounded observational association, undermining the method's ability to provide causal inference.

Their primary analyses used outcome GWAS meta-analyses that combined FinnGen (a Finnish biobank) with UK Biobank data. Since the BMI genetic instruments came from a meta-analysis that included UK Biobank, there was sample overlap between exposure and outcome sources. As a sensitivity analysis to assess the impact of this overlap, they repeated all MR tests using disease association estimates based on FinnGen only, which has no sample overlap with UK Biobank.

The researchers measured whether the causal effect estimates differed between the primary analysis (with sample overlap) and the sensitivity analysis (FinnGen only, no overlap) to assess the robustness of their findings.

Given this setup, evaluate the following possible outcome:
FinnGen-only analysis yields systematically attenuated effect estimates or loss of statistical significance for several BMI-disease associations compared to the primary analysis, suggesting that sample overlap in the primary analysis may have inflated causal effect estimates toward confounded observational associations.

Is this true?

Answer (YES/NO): NO